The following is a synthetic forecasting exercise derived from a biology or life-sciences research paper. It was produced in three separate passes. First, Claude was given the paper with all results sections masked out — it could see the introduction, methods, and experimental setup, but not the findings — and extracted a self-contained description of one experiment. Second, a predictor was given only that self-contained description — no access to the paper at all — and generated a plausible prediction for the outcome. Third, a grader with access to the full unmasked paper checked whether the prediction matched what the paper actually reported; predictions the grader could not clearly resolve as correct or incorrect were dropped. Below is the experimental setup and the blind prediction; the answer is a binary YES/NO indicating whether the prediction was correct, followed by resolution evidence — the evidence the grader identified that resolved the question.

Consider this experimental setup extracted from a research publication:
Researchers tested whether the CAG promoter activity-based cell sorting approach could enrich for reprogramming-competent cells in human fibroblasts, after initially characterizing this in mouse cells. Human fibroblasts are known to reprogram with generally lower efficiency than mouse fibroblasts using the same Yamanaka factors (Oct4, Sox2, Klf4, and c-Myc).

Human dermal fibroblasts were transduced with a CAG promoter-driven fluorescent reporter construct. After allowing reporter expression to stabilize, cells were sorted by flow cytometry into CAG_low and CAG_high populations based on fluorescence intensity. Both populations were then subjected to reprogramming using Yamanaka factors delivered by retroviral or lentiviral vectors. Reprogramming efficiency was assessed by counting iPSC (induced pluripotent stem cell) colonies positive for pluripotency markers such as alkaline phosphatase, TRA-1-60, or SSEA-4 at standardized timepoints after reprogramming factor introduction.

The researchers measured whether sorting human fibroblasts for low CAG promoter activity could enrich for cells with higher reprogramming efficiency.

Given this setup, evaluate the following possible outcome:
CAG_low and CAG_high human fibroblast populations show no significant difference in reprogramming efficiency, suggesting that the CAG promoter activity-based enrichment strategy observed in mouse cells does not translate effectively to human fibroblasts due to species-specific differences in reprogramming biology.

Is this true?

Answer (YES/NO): NO